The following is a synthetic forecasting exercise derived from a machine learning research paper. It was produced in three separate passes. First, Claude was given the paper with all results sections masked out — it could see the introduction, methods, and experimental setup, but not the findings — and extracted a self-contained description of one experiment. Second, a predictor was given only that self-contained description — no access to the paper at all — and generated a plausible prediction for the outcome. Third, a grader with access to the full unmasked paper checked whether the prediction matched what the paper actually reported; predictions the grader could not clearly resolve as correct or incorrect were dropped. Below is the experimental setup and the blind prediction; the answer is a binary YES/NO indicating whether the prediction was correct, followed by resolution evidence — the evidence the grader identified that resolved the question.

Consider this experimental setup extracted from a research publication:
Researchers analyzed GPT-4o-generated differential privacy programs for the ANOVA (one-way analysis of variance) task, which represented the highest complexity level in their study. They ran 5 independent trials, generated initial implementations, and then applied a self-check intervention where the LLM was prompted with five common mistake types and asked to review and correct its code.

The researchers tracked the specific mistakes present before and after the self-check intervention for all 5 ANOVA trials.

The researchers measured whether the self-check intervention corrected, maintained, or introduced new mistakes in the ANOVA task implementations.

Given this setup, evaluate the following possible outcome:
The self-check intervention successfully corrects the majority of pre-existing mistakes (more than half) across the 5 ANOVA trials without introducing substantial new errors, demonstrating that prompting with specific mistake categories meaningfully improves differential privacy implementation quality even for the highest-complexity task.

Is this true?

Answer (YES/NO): NO